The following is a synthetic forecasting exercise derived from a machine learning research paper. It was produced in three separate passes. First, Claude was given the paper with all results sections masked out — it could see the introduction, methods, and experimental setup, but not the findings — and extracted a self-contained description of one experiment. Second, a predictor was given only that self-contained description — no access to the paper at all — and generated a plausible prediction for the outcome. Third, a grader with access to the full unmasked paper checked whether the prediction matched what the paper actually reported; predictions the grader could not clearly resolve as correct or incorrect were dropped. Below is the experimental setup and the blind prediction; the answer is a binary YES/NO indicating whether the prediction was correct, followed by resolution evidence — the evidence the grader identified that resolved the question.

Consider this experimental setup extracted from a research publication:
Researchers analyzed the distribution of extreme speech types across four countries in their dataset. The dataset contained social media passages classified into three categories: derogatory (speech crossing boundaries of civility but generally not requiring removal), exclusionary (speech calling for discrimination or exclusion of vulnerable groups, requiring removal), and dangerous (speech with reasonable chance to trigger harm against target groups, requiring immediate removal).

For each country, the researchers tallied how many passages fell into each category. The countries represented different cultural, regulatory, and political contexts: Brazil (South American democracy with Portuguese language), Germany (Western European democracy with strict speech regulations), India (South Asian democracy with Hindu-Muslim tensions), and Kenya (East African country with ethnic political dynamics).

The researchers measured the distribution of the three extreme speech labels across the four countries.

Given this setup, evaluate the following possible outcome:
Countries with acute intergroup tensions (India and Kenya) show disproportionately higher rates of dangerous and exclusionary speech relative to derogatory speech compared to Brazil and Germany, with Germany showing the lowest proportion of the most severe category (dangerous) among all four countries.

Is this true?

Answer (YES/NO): NO